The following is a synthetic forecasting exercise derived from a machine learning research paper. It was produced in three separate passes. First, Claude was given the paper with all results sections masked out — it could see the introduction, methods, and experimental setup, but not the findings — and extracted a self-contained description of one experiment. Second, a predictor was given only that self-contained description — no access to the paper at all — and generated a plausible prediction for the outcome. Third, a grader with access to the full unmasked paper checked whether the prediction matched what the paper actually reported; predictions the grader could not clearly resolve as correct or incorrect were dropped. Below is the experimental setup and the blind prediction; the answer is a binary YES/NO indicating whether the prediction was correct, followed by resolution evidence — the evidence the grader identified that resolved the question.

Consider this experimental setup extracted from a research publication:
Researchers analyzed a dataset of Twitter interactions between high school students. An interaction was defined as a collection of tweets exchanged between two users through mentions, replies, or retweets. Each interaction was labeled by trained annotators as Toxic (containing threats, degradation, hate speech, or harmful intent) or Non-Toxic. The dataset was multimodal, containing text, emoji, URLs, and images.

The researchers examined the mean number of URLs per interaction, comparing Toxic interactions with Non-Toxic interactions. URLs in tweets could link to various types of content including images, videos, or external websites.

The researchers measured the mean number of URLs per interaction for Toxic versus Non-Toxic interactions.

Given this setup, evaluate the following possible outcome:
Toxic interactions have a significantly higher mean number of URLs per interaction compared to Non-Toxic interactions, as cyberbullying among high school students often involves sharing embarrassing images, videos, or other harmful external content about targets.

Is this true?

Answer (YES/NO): YES